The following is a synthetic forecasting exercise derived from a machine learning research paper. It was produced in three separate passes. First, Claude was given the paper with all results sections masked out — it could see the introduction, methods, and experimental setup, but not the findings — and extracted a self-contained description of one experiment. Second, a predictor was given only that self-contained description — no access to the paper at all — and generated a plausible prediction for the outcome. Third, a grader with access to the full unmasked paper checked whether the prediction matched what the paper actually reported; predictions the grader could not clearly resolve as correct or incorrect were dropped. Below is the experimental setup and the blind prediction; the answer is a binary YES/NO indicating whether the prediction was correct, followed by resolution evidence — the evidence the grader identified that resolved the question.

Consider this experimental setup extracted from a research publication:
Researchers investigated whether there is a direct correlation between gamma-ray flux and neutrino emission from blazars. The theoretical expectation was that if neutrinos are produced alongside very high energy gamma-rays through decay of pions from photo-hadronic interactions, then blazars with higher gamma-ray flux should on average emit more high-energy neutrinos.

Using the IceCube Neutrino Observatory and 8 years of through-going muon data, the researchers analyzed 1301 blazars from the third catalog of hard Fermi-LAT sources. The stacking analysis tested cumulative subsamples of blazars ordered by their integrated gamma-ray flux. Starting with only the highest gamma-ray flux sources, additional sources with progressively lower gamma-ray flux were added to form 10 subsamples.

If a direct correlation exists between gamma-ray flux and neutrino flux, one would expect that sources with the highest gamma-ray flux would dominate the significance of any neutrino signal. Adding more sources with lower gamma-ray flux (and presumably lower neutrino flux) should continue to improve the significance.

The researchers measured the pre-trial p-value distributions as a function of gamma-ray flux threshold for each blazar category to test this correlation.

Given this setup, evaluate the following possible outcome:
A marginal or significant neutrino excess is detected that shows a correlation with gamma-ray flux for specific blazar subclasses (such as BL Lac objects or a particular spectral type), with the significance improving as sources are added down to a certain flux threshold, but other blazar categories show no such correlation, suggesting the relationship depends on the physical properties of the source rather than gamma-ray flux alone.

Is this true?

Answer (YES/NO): NO